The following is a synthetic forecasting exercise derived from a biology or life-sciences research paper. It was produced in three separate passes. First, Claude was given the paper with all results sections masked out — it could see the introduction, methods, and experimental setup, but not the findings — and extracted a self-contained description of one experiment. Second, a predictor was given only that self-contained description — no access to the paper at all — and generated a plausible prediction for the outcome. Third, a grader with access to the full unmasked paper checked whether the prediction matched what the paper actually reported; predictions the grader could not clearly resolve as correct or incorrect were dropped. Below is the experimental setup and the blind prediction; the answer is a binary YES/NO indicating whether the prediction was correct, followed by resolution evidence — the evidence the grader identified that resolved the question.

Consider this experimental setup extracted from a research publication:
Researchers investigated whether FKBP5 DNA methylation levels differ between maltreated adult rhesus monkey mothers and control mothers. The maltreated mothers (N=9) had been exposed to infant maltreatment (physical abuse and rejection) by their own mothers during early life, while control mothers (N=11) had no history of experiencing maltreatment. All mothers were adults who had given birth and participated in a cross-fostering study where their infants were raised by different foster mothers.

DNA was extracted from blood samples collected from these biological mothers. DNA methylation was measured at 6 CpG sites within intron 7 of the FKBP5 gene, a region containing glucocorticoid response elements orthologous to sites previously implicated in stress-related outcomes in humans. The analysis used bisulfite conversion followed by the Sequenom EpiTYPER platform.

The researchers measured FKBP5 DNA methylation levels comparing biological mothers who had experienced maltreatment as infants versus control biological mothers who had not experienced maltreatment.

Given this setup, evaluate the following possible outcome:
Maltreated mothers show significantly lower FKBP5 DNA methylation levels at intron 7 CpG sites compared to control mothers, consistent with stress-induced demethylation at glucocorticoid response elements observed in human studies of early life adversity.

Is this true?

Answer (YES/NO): NO